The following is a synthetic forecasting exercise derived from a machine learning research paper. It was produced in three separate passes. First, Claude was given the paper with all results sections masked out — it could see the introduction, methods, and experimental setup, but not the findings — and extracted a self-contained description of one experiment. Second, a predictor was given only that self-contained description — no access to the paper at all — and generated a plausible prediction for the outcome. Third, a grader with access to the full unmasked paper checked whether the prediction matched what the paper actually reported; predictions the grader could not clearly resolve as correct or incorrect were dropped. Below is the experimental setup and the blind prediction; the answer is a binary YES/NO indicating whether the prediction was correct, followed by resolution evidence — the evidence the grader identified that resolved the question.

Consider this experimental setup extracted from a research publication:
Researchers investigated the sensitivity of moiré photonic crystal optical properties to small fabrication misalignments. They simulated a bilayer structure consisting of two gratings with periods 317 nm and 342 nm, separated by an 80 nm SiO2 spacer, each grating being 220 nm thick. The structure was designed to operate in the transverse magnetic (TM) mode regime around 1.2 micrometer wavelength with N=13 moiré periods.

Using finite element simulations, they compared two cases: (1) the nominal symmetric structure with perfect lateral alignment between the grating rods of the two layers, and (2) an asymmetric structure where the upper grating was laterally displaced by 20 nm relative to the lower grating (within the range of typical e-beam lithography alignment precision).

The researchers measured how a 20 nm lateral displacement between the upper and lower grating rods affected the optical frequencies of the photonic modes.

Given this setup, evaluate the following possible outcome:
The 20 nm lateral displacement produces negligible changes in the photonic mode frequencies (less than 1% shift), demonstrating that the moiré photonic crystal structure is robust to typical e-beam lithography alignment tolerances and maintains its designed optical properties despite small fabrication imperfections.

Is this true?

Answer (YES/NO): YES